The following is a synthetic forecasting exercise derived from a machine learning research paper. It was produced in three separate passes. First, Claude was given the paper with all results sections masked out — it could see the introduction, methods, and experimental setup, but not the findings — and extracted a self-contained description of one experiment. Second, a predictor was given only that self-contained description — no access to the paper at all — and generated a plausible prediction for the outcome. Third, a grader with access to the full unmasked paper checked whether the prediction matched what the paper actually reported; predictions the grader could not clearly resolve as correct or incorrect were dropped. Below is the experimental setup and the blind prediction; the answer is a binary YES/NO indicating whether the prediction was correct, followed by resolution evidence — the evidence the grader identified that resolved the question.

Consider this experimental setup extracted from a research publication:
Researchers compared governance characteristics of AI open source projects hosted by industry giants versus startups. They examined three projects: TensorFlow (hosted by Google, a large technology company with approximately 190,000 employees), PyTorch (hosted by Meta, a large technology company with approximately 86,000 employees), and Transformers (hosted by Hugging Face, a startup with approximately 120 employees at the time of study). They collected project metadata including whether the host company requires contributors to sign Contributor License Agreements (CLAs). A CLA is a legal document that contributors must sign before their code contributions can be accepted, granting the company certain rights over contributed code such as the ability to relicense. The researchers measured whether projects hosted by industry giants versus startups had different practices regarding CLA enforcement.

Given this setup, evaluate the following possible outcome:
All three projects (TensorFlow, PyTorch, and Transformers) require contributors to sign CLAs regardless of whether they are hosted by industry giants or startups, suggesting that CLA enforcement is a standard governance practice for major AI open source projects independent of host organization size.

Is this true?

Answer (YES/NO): NO